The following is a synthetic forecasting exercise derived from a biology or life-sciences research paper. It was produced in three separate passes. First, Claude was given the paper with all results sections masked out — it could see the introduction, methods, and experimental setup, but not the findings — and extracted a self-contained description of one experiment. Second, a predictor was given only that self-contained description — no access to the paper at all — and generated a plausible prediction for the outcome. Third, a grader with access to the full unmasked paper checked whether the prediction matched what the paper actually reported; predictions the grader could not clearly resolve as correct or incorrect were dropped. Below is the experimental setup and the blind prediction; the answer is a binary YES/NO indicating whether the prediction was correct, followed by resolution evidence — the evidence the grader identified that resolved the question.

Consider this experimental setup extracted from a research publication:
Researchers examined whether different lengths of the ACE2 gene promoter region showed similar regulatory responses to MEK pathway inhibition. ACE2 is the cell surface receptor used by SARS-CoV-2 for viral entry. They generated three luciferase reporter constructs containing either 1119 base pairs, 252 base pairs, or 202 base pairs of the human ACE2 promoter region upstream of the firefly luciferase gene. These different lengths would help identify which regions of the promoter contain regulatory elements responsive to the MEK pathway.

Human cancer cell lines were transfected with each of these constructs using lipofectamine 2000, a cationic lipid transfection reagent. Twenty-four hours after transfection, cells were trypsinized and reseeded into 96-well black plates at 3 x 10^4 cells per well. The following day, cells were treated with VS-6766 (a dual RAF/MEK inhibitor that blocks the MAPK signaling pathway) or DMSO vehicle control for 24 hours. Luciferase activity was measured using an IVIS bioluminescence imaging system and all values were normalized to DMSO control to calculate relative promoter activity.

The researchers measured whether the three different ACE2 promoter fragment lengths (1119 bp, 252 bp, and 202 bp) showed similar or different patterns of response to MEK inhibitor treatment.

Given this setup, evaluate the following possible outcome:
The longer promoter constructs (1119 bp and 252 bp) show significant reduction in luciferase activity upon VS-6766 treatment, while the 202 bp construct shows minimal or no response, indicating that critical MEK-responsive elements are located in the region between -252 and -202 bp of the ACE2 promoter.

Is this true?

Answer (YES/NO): NO